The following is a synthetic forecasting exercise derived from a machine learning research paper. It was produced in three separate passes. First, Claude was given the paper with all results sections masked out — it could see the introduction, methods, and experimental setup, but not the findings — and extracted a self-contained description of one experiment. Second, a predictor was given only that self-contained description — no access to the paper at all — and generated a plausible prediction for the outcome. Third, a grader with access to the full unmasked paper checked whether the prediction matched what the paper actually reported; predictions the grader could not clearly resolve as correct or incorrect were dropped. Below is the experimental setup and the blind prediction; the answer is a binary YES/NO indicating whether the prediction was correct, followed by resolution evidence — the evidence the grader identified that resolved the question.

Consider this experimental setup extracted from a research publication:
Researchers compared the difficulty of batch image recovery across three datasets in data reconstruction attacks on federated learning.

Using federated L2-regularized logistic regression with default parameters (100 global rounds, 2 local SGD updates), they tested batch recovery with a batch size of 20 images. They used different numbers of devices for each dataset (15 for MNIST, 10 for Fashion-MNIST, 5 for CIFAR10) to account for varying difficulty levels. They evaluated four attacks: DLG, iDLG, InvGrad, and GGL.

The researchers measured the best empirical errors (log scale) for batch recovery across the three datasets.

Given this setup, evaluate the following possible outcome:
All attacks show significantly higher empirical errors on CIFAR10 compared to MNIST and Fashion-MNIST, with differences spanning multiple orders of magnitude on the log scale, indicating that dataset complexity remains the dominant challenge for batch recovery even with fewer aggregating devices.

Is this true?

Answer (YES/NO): NO